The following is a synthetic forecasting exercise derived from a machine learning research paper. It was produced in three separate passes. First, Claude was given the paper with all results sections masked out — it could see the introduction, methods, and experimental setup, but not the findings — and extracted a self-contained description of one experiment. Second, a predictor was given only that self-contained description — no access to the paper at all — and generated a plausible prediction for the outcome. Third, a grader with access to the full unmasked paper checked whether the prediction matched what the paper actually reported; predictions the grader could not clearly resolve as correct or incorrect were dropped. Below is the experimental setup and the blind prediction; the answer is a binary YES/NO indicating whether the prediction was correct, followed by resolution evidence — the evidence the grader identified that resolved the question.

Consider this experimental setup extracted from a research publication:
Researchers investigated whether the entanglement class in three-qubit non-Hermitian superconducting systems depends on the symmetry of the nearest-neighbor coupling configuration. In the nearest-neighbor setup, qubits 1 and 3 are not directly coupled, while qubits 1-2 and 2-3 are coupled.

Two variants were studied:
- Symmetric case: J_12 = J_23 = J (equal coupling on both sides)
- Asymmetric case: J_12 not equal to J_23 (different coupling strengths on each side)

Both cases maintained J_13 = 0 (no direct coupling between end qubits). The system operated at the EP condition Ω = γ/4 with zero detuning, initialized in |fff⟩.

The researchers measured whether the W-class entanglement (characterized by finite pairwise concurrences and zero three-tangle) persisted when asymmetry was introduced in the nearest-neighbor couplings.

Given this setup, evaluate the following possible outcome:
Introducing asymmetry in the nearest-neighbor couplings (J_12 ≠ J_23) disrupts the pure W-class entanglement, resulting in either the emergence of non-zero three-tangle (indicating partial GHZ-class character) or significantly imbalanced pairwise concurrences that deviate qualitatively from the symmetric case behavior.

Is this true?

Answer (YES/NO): NO